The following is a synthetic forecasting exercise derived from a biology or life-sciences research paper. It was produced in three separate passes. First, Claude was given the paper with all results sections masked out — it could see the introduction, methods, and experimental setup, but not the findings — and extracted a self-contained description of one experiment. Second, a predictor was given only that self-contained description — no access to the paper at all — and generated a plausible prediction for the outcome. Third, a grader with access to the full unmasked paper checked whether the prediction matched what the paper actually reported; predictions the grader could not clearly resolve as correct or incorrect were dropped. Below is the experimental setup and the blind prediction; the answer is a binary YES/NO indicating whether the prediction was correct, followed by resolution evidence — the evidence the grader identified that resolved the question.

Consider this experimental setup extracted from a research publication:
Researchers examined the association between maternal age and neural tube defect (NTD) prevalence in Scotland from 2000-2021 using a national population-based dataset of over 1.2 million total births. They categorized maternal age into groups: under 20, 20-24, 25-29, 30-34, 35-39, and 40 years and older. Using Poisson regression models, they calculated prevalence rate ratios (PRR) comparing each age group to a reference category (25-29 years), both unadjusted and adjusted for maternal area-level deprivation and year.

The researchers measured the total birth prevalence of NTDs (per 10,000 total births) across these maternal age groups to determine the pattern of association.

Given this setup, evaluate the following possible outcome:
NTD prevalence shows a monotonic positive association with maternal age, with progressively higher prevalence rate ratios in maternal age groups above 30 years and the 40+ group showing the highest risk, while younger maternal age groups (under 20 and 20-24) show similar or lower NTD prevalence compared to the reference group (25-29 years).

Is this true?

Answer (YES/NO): NO